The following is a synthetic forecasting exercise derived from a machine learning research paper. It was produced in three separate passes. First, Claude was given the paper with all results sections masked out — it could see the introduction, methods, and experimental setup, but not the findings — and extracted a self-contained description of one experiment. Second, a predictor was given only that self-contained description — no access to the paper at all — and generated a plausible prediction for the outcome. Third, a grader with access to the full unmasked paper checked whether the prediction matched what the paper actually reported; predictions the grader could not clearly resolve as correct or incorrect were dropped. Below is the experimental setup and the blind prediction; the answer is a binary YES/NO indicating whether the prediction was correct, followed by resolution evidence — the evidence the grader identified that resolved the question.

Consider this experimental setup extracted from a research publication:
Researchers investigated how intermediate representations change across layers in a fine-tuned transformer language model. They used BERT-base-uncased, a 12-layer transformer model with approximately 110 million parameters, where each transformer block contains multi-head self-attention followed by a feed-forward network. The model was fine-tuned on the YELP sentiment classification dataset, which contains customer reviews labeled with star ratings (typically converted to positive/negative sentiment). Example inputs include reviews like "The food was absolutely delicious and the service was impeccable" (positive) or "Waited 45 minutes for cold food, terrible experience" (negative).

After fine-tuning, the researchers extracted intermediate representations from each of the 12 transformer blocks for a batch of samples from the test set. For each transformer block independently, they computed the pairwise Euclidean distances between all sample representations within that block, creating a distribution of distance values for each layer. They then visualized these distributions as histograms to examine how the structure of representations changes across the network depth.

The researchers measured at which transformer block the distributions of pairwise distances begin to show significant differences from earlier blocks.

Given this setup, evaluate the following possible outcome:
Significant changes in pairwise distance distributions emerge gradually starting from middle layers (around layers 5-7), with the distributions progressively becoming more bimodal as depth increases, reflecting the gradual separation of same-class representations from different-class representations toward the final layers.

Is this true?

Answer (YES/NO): NO